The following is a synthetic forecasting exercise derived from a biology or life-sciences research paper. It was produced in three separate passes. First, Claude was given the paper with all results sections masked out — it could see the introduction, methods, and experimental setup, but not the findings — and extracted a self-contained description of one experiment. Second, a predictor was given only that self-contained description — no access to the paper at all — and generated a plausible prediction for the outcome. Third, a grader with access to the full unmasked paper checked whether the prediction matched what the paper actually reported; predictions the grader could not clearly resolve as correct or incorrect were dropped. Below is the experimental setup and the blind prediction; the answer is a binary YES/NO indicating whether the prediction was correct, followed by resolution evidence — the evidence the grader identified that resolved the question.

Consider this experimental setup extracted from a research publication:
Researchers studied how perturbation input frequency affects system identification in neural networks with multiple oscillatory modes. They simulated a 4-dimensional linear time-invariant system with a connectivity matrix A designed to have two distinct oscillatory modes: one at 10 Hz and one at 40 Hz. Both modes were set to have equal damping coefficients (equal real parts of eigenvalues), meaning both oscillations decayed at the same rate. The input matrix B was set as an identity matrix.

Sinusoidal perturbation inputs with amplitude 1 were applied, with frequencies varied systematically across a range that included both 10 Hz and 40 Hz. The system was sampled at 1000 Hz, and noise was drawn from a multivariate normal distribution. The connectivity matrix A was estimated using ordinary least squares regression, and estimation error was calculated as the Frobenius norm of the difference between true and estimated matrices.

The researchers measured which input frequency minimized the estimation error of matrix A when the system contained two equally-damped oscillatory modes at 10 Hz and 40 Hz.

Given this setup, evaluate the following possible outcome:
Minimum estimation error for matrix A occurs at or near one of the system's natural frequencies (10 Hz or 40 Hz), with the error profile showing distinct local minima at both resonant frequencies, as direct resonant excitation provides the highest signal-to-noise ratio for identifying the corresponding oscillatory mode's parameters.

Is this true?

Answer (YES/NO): NO